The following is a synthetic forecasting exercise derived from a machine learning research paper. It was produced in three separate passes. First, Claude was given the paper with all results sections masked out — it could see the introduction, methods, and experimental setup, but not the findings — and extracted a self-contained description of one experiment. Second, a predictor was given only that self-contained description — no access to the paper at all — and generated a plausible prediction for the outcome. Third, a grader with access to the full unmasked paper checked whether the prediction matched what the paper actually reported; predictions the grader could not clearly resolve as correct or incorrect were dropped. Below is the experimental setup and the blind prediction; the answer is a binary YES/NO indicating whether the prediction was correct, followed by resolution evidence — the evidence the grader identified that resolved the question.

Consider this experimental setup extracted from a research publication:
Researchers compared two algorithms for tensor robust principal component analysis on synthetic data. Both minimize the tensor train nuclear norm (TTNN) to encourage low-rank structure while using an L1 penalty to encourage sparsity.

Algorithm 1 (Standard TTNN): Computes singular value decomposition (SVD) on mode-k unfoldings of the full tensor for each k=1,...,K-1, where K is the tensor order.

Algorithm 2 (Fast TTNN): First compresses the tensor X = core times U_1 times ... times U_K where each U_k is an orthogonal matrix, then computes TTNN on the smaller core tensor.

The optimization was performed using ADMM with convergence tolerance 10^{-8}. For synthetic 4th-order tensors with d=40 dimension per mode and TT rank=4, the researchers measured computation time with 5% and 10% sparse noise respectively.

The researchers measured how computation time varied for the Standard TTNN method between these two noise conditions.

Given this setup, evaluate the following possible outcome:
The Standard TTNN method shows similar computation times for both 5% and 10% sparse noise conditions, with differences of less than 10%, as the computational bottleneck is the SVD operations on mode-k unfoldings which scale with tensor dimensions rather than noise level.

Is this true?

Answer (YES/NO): YES